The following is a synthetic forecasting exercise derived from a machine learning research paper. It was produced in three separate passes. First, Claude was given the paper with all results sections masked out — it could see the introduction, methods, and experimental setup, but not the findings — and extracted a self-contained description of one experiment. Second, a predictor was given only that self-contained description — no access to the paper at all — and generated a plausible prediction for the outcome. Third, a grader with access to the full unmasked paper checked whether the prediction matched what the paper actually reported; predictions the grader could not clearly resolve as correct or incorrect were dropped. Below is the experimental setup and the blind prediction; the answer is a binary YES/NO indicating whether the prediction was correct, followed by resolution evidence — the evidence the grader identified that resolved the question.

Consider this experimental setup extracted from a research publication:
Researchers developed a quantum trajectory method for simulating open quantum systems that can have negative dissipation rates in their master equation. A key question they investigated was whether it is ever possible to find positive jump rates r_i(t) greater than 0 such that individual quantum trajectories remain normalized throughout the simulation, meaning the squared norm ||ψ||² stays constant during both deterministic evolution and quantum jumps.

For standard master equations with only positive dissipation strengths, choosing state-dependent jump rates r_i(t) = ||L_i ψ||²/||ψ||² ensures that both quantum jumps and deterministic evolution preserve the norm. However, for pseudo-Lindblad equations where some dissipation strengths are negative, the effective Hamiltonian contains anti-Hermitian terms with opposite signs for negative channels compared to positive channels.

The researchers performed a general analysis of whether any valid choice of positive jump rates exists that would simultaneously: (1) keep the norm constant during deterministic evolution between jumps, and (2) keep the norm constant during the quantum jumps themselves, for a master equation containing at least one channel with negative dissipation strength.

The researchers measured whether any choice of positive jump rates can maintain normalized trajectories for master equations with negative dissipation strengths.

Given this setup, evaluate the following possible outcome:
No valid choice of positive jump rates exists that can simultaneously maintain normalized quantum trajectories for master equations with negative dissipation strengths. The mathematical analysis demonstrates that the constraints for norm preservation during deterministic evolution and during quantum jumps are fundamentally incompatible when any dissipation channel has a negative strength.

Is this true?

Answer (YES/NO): YES